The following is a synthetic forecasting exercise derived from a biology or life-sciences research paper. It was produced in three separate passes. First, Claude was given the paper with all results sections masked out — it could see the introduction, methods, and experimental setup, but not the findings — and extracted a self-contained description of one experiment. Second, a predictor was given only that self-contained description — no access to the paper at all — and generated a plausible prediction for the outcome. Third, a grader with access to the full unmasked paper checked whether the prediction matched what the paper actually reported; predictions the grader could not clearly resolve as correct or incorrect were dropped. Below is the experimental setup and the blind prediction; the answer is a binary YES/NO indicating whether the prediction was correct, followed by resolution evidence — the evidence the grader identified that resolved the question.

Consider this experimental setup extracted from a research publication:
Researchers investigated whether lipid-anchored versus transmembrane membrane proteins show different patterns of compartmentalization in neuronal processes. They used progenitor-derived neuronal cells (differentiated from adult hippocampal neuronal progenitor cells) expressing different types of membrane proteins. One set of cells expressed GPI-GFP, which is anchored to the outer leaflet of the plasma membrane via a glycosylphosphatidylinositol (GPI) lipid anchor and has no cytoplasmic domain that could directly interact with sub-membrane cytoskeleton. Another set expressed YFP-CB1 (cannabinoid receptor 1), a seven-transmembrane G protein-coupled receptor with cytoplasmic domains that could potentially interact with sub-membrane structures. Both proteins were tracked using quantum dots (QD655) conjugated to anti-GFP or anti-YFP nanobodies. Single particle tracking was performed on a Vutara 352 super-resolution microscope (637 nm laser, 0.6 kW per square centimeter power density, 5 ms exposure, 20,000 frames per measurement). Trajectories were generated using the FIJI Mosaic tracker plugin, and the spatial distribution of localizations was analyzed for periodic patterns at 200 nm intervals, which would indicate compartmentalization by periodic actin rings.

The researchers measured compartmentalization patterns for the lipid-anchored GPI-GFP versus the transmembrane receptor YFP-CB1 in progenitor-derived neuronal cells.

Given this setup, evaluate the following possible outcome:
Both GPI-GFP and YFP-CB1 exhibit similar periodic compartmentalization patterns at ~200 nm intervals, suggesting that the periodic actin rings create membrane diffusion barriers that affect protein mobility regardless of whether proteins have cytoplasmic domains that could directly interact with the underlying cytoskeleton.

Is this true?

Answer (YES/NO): YES